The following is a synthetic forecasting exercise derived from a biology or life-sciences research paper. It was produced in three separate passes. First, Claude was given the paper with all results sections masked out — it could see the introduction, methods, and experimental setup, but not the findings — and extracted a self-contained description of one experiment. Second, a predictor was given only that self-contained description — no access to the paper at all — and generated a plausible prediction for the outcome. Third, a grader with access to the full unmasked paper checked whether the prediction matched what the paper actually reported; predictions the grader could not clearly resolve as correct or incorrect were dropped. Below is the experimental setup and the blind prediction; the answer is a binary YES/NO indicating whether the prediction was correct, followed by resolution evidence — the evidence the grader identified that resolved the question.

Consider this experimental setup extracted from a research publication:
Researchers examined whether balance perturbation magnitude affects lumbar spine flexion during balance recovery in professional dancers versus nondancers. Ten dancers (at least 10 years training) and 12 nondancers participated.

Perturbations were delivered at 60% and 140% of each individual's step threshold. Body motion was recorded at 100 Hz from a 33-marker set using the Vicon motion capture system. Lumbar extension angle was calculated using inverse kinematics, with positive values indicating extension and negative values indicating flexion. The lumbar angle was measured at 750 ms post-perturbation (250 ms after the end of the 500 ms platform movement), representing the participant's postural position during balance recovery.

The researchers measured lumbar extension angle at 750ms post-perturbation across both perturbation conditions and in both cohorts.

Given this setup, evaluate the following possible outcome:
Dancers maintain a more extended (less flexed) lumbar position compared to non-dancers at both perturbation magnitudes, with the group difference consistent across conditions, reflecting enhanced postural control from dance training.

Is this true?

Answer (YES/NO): NO